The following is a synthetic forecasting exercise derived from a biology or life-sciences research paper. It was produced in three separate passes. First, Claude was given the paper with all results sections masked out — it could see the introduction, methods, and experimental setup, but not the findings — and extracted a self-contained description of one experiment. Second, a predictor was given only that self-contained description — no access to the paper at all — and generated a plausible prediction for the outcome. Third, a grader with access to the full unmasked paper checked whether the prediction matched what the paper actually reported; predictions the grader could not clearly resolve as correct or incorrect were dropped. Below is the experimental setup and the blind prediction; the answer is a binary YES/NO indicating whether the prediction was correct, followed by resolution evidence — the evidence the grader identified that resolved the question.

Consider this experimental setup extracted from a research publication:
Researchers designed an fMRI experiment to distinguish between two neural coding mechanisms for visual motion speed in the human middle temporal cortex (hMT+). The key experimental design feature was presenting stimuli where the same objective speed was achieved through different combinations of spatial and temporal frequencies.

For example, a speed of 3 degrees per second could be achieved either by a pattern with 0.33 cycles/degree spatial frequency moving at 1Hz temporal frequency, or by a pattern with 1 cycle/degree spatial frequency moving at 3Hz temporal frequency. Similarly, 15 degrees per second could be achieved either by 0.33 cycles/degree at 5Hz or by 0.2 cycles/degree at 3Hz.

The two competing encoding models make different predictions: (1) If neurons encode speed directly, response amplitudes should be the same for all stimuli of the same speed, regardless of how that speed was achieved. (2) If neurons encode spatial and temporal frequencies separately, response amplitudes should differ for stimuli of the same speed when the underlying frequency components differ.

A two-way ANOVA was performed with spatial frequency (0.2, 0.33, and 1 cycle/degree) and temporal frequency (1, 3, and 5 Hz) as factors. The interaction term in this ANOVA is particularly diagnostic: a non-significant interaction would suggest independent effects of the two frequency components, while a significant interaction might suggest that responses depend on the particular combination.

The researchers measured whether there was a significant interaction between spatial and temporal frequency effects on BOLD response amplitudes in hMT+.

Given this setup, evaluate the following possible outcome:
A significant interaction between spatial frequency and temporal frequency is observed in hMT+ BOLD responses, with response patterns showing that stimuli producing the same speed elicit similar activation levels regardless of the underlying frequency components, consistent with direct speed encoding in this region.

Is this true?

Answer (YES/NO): NO